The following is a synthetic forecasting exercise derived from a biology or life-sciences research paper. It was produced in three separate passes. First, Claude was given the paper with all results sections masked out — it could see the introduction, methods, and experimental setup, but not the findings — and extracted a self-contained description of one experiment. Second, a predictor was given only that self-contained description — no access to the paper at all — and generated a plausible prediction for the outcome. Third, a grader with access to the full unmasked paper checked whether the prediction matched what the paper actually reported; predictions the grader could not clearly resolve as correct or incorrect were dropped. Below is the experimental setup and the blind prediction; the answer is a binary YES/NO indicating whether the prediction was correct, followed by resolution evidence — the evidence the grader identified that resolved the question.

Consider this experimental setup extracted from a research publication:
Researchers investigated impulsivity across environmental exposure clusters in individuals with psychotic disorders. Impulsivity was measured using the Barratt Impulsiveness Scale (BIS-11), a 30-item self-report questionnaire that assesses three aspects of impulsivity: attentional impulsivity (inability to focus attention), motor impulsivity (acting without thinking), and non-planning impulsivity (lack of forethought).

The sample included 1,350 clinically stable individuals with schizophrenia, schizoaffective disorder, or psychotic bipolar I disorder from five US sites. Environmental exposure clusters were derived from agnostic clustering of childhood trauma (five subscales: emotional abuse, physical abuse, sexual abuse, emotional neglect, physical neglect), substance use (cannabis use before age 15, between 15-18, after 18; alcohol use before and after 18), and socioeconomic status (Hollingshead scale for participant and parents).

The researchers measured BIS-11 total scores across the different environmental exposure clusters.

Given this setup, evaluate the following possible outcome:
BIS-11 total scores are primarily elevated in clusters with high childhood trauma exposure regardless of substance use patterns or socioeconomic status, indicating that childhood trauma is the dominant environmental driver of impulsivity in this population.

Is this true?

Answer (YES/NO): YES